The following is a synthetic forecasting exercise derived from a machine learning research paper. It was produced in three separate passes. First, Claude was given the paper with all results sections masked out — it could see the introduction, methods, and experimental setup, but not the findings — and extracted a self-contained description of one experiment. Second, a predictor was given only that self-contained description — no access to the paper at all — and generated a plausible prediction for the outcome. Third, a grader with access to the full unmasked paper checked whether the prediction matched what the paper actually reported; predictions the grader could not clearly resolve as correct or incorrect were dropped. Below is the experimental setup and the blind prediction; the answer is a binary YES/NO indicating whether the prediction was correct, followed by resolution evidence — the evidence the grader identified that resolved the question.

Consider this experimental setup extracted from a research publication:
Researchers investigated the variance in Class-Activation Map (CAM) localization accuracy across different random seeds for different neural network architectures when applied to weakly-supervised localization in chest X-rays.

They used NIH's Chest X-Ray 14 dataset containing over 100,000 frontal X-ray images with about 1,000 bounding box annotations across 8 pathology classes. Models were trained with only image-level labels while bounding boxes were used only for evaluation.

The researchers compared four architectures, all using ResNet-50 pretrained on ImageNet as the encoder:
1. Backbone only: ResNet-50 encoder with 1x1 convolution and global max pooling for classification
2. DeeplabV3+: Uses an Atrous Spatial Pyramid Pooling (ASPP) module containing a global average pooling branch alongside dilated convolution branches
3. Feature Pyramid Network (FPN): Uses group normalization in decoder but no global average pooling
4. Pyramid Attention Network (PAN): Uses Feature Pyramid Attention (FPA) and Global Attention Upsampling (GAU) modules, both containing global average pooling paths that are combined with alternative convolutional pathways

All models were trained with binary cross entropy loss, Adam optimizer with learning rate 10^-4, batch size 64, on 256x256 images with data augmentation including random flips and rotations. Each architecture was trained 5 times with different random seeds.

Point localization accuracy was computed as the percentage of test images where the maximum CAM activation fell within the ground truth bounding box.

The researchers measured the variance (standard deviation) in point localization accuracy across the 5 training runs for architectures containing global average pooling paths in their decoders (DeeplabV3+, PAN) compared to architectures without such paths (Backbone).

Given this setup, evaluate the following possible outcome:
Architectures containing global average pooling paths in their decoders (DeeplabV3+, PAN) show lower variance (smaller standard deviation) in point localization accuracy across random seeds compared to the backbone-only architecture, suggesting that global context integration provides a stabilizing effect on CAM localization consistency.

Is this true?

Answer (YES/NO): NO